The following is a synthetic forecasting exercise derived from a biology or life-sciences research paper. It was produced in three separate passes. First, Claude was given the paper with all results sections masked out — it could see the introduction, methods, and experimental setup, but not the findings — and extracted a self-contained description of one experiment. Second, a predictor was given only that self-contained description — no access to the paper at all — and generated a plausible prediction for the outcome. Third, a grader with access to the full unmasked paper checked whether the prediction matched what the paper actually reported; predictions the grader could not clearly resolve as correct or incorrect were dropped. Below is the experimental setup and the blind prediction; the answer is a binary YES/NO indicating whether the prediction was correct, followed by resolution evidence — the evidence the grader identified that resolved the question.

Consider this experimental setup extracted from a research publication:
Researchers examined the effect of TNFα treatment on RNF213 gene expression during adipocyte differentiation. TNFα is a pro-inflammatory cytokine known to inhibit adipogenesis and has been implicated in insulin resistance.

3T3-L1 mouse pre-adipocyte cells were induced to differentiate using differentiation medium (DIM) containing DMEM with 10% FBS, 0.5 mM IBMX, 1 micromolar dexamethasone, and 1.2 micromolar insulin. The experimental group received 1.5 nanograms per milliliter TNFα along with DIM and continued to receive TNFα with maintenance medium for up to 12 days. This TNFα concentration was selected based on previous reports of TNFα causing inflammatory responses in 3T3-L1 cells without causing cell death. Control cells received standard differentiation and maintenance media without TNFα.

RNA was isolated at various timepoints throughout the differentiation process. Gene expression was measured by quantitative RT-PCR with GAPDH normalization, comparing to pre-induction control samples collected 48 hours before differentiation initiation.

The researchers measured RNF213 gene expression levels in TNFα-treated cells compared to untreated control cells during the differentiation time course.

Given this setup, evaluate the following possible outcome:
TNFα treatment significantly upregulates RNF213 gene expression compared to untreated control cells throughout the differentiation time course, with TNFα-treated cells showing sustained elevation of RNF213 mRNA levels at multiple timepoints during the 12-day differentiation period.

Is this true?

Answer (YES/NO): YES